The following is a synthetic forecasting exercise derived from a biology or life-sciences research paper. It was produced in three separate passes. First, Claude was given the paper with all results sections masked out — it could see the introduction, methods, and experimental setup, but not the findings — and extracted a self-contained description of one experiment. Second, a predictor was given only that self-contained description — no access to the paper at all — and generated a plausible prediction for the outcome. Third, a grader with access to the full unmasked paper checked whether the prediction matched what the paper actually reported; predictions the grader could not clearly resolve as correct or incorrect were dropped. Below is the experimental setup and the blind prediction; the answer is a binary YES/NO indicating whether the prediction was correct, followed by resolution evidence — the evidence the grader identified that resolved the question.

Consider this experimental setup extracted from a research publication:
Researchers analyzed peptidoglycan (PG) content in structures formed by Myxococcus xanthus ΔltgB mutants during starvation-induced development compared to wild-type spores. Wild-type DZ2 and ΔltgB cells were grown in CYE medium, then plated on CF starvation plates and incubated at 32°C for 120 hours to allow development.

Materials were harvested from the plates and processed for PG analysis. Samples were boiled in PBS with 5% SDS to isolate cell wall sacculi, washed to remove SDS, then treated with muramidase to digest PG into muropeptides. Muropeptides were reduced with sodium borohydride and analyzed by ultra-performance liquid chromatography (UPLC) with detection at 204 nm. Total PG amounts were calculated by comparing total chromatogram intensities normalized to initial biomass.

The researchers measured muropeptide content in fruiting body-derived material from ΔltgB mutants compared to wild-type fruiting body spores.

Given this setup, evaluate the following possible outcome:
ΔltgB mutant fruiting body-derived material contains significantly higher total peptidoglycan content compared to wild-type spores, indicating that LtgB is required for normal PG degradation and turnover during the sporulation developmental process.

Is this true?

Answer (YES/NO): YES